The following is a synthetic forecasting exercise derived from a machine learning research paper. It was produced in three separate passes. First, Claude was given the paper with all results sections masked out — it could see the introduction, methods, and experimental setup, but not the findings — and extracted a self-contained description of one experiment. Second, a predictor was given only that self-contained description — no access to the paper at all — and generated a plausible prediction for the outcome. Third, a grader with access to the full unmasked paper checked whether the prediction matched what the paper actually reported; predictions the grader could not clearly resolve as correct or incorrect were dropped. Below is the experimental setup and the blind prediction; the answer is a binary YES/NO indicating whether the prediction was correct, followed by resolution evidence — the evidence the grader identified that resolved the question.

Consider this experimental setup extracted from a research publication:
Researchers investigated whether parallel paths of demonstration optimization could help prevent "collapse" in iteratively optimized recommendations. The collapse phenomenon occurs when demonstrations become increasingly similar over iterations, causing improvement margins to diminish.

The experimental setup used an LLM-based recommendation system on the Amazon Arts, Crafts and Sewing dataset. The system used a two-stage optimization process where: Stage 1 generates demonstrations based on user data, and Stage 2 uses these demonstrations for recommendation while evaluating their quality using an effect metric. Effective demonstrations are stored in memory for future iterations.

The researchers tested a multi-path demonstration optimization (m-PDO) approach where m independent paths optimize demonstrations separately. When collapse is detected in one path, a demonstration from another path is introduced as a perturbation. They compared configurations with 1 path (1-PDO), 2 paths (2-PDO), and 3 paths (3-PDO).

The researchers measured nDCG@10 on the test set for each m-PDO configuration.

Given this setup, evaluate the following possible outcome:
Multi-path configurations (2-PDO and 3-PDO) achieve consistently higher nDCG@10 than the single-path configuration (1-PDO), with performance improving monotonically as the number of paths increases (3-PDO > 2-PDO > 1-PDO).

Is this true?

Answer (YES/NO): YES